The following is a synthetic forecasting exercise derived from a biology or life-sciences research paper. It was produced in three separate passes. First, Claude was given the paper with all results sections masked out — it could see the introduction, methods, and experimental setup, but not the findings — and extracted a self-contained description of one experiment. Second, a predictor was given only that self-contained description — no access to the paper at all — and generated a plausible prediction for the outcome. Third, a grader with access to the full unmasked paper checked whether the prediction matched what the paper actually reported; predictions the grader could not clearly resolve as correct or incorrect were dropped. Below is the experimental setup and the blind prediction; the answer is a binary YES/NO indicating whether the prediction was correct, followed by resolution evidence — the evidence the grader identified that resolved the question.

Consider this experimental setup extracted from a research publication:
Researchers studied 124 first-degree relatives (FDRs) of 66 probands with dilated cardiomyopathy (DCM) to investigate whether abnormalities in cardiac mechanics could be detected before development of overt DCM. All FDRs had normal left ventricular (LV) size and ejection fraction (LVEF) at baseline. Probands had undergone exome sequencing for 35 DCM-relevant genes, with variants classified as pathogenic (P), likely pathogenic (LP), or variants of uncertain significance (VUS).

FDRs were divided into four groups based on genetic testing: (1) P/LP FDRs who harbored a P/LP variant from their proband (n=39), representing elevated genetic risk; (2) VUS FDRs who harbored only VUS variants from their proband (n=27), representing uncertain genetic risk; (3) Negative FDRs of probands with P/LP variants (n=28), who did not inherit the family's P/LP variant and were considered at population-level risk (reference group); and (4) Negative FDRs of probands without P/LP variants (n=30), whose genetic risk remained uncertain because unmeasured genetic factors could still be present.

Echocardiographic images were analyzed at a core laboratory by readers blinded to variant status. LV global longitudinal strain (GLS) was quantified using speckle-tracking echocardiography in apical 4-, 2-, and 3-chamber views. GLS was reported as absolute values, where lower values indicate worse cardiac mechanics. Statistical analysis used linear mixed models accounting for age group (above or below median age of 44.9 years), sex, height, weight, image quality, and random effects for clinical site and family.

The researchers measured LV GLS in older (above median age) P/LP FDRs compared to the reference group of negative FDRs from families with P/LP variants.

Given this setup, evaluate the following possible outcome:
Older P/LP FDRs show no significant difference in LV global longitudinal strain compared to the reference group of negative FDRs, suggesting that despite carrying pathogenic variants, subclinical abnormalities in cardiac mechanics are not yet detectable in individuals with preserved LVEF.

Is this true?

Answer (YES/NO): NO